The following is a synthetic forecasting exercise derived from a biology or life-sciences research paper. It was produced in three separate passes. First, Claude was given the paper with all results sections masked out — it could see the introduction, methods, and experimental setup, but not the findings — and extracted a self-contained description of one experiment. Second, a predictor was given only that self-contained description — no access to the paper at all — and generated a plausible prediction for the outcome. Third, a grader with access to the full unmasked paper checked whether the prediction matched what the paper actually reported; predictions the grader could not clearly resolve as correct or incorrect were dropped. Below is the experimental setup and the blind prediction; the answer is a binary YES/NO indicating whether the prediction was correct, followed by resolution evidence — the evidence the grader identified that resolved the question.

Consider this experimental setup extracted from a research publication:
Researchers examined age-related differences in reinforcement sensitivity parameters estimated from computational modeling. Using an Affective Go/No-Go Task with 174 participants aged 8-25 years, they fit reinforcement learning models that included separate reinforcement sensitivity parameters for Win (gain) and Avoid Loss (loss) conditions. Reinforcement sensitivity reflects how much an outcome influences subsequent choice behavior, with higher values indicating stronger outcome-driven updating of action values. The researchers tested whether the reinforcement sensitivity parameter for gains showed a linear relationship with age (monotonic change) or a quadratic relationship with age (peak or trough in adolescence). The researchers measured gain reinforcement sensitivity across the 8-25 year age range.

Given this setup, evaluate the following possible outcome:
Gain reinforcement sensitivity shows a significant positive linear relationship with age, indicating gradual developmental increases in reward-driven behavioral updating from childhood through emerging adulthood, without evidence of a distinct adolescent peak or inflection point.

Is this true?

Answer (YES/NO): NO